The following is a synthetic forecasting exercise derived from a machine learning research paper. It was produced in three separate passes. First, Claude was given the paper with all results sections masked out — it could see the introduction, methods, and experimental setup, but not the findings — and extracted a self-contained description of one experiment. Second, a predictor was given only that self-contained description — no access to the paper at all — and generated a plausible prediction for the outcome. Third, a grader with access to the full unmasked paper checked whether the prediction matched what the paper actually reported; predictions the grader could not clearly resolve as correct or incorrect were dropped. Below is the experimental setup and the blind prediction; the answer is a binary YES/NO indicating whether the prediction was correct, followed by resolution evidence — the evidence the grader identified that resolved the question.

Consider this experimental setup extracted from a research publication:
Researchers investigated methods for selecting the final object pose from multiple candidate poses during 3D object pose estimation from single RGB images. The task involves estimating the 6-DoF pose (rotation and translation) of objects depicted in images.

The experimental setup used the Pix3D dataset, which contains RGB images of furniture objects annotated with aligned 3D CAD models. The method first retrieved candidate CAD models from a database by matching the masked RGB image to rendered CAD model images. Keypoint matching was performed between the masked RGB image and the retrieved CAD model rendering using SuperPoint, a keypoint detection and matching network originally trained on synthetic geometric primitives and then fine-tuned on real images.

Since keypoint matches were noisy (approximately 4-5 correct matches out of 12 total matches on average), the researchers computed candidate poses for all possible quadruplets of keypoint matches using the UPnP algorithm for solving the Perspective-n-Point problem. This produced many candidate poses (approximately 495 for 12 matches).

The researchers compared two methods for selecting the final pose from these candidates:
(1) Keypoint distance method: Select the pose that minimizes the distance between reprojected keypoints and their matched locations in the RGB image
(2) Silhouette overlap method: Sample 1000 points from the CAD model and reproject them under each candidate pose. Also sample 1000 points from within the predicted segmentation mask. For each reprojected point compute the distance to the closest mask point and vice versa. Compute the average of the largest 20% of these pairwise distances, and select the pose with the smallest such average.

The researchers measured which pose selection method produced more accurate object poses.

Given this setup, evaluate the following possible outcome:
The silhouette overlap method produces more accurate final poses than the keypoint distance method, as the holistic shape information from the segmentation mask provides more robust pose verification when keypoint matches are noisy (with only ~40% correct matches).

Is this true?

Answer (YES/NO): YES